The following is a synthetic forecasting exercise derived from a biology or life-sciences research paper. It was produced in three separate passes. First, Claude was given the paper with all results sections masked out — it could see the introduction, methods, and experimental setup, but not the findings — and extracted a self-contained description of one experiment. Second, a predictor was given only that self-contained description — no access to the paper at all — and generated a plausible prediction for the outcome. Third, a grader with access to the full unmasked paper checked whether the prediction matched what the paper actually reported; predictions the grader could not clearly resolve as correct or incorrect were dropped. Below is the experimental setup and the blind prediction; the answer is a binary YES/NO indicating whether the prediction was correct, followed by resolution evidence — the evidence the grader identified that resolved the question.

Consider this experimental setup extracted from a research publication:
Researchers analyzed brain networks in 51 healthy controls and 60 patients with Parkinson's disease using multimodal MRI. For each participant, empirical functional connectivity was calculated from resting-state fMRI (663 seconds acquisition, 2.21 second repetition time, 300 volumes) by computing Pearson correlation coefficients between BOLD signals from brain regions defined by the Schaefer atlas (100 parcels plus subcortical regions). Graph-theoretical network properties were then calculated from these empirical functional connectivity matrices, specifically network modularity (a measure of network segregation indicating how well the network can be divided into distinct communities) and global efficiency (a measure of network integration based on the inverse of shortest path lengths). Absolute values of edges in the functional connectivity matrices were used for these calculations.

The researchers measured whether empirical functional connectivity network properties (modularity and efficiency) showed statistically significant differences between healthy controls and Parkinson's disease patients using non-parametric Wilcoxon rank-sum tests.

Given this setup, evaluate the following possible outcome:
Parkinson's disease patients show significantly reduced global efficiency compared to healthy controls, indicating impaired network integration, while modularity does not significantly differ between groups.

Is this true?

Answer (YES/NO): NO